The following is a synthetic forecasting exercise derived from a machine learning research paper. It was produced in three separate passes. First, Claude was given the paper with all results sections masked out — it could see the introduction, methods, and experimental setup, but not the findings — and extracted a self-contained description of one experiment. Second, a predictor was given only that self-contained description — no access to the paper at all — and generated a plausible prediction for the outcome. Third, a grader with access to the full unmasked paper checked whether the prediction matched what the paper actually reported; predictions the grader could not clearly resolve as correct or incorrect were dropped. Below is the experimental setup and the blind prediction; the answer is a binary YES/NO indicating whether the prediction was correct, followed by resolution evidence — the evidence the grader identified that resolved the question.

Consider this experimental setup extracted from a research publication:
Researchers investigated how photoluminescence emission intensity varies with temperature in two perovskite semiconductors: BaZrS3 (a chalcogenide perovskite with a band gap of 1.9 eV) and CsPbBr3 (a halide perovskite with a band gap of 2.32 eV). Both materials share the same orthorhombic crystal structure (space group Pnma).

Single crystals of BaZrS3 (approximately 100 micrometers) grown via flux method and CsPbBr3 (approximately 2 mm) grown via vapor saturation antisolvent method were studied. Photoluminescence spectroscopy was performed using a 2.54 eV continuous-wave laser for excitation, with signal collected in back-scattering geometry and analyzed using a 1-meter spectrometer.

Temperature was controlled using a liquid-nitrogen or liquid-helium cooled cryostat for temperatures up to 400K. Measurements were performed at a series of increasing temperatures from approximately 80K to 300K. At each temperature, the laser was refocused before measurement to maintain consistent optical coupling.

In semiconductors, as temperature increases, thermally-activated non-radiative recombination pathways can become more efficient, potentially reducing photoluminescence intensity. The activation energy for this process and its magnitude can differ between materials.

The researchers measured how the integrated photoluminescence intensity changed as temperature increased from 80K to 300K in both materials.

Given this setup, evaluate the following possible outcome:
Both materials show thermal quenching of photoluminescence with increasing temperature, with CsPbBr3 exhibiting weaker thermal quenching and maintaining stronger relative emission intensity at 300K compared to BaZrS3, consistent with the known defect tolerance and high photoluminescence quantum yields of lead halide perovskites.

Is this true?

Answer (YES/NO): YES